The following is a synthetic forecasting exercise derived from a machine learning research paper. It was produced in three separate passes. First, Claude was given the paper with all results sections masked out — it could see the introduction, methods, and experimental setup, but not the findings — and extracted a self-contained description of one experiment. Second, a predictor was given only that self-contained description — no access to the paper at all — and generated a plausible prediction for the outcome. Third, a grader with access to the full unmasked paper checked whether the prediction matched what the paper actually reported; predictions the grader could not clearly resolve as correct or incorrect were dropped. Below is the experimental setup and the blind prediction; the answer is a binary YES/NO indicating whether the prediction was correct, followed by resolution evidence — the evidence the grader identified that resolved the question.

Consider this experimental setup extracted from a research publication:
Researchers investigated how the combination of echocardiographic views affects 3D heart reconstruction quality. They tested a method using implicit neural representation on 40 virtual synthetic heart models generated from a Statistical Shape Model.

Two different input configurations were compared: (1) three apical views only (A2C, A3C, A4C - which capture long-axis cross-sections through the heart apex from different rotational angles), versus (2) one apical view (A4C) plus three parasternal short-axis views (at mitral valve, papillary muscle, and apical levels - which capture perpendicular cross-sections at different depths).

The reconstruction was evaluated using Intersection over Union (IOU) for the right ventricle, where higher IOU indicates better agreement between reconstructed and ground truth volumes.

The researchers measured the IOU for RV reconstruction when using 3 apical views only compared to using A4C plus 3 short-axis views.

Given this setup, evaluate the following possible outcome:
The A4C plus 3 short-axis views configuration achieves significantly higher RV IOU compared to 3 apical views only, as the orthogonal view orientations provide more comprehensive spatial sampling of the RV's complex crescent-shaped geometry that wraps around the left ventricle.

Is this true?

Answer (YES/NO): YES